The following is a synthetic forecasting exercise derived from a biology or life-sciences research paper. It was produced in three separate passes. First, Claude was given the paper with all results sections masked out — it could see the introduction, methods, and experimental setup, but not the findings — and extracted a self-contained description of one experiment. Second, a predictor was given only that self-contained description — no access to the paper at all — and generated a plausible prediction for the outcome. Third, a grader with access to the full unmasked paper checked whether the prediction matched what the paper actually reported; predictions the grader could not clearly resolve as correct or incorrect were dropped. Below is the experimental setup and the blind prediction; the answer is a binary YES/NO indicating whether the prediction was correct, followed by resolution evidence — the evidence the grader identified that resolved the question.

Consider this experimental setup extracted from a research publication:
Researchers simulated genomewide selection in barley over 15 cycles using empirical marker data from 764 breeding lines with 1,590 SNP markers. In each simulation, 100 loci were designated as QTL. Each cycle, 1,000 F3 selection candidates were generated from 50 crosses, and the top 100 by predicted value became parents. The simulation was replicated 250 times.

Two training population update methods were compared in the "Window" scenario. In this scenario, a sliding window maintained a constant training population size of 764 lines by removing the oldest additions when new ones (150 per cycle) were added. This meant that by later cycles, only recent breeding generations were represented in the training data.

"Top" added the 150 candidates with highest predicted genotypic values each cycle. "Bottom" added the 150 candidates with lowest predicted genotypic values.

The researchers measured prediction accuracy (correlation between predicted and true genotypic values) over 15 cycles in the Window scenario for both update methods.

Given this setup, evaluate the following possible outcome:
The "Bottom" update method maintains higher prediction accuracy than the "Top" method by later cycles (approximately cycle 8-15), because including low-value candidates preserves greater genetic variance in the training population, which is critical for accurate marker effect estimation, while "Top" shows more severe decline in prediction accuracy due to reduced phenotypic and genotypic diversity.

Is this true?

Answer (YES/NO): NO